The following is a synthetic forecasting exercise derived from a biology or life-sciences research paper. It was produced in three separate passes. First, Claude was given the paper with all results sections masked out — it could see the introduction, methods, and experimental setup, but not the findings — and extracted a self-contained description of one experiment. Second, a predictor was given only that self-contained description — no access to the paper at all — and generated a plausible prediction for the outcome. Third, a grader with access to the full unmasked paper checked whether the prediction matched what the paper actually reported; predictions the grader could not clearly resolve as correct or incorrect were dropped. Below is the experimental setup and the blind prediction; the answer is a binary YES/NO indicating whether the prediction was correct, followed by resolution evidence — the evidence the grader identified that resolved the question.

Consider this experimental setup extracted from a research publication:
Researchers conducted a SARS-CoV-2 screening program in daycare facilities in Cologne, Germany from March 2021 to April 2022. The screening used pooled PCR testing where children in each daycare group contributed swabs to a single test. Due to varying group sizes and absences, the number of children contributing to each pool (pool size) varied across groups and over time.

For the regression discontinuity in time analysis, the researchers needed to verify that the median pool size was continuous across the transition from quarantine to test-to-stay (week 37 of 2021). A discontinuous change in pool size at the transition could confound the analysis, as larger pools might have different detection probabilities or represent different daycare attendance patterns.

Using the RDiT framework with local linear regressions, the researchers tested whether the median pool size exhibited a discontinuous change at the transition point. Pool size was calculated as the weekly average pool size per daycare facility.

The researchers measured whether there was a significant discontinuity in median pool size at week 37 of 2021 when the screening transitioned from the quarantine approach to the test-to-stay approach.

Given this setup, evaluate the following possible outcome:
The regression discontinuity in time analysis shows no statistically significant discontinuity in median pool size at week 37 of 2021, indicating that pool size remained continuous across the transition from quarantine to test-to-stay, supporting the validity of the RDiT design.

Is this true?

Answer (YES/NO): YES